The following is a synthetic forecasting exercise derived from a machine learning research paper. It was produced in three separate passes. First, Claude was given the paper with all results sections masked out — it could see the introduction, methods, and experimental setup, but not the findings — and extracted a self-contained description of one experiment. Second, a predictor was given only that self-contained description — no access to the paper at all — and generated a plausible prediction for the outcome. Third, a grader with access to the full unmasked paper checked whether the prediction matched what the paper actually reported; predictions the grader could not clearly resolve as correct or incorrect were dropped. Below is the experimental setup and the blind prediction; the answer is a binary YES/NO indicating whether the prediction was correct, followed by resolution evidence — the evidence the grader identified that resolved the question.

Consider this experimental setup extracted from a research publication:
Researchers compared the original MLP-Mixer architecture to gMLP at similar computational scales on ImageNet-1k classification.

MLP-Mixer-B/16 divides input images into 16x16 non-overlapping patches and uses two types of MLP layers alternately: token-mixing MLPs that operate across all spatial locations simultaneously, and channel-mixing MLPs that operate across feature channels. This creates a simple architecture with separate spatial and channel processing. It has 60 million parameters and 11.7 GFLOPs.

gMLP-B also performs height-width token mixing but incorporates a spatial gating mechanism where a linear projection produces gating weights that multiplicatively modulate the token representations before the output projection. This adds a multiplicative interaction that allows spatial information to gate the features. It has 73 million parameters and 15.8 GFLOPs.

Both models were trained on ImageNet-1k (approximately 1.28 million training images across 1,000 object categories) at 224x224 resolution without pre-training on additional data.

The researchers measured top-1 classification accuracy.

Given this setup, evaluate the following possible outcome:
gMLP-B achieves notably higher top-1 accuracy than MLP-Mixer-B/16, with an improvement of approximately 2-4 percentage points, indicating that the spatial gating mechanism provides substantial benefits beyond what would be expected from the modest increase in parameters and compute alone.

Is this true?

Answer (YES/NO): NO